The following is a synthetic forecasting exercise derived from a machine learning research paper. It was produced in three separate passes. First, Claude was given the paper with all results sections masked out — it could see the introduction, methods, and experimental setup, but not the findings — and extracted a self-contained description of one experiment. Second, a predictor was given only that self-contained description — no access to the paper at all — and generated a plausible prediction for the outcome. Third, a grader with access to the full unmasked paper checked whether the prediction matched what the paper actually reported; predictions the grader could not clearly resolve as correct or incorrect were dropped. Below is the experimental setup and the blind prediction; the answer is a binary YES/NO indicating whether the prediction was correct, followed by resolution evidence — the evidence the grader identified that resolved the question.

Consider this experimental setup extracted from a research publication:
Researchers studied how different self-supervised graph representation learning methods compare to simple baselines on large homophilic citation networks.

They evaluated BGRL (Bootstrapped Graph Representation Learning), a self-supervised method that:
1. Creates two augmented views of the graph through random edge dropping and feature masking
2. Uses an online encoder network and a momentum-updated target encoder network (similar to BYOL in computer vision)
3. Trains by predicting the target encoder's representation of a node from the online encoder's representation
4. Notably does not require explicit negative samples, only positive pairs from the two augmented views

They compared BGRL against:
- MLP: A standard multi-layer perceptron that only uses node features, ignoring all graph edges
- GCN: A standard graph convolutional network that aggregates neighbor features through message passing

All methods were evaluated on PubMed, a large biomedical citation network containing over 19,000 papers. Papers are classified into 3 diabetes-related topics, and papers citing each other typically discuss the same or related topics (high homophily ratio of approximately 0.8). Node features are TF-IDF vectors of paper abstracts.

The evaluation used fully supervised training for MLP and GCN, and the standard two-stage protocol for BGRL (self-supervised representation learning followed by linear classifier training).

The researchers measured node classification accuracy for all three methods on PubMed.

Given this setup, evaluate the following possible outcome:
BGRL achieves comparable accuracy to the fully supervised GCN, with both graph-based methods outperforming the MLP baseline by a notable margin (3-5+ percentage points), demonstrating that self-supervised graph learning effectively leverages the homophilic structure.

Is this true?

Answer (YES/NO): NO